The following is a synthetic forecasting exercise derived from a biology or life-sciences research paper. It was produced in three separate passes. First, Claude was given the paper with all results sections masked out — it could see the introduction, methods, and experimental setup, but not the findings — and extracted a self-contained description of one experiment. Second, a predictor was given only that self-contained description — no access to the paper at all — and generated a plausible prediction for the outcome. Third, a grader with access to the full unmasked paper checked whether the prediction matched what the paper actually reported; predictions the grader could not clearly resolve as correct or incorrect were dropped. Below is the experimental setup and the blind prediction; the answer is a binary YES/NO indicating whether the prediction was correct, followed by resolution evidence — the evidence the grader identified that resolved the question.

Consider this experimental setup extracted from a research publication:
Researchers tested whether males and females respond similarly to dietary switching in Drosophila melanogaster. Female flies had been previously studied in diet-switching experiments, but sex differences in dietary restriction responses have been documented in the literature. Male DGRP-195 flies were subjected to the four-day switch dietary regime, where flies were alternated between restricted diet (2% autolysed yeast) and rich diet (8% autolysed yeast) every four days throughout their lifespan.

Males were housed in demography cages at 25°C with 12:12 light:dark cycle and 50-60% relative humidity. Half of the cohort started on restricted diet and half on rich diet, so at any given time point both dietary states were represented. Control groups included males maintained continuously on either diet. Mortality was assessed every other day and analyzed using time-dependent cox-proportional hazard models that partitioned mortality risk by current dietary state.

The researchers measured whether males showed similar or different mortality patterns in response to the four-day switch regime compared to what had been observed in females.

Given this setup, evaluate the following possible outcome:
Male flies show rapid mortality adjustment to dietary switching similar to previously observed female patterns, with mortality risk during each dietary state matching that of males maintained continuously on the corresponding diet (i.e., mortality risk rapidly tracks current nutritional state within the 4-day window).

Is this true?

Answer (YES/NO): NO